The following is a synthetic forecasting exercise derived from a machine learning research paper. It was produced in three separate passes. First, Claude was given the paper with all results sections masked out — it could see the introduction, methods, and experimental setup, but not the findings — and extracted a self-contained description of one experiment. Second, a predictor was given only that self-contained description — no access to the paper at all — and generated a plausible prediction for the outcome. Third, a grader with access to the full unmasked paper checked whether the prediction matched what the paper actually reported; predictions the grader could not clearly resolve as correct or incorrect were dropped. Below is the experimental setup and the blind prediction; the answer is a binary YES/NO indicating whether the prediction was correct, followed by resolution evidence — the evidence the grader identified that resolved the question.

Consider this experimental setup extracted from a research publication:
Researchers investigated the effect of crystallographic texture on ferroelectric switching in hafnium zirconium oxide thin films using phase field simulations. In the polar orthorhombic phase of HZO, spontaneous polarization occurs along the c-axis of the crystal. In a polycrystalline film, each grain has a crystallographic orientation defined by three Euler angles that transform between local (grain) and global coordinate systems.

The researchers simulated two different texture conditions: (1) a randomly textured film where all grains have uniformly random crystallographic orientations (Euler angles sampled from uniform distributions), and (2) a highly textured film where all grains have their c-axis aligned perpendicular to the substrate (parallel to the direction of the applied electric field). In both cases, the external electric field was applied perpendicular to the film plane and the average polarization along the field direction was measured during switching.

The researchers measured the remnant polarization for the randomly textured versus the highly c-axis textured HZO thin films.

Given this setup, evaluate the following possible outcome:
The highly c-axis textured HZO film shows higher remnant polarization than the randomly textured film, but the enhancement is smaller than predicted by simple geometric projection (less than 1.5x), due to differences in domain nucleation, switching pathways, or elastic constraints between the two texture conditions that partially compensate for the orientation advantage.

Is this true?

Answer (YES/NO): NO